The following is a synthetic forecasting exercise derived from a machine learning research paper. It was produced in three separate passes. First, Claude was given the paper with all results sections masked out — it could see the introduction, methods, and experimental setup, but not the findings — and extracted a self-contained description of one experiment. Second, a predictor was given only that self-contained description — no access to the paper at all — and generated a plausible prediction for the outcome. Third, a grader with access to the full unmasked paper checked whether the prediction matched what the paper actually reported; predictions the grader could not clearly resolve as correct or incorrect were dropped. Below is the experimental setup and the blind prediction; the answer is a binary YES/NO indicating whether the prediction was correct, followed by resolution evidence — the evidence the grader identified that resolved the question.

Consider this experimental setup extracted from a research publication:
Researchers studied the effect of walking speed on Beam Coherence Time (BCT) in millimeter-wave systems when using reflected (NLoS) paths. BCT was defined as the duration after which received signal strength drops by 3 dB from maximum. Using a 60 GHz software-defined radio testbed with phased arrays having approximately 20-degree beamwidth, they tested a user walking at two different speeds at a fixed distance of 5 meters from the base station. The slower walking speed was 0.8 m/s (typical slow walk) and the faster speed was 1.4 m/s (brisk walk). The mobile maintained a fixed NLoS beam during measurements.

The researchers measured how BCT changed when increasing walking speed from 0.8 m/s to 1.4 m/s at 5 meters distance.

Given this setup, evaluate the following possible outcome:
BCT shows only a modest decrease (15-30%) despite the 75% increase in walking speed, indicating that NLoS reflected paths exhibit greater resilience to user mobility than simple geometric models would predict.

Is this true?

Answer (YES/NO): YES